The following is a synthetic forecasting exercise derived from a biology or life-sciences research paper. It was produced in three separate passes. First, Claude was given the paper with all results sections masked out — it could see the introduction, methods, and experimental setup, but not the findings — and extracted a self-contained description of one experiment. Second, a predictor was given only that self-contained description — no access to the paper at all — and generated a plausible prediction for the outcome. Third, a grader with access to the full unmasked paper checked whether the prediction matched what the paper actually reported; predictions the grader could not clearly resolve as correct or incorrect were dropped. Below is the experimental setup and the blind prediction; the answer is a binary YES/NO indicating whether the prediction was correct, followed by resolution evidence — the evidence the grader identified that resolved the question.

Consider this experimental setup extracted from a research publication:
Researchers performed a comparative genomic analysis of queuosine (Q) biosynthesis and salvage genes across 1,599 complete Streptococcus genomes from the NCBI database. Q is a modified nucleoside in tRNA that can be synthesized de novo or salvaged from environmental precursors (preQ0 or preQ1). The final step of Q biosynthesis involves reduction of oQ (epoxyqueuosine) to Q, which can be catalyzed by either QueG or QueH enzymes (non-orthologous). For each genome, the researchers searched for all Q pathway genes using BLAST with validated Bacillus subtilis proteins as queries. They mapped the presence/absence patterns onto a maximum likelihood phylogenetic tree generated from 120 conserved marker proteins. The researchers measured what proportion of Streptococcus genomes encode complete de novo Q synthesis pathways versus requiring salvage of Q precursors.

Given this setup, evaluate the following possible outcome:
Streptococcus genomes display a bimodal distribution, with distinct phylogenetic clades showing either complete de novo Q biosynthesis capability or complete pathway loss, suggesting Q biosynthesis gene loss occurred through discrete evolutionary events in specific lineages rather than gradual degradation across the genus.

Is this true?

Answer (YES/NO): NO